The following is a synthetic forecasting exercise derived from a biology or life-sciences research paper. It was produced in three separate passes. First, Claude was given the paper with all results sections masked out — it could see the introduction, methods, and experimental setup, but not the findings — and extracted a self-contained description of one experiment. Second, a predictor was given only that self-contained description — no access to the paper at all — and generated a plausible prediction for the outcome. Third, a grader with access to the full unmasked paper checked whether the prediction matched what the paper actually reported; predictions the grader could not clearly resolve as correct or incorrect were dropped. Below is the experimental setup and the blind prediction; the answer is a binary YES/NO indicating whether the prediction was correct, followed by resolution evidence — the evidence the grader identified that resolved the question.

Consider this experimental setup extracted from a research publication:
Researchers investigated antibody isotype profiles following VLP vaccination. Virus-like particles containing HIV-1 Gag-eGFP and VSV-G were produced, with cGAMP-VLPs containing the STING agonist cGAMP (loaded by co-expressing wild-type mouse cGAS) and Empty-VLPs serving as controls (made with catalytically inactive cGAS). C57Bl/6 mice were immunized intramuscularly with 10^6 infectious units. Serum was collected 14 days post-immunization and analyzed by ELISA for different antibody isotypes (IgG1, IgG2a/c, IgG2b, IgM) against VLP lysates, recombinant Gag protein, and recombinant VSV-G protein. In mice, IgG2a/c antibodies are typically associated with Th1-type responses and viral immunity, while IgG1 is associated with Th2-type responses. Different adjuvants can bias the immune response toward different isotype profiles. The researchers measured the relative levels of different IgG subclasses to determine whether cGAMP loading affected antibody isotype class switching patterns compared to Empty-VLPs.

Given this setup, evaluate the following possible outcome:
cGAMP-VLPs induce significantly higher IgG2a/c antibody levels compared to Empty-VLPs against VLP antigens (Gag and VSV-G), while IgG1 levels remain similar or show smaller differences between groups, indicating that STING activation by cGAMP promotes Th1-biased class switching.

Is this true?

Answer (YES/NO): YES